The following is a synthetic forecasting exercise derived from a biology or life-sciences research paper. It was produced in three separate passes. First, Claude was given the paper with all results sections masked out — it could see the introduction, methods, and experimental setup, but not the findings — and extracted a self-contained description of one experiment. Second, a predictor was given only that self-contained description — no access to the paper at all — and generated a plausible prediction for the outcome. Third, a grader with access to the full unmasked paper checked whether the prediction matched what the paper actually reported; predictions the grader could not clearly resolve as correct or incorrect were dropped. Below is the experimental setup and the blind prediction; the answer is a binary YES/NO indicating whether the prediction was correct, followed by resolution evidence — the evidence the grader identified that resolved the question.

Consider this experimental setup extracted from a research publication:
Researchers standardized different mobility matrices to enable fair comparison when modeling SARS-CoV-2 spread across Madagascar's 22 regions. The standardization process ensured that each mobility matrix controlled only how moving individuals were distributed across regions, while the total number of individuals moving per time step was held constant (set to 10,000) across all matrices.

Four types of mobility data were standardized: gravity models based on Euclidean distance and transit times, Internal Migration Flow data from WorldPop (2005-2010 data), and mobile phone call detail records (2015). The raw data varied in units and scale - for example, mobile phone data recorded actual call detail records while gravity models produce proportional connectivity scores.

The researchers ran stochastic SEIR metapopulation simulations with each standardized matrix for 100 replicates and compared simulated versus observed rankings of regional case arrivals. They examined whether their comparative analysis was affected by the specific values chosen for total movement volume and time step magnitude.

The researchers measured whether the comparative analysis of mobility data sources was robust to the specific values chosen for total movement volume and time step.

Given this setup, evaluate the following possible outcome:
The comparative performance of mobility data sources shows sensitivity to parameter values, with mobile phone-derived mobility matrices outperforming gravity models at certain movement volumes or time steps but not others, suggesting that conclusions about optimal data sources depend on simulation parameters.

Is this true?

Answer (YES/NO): NO